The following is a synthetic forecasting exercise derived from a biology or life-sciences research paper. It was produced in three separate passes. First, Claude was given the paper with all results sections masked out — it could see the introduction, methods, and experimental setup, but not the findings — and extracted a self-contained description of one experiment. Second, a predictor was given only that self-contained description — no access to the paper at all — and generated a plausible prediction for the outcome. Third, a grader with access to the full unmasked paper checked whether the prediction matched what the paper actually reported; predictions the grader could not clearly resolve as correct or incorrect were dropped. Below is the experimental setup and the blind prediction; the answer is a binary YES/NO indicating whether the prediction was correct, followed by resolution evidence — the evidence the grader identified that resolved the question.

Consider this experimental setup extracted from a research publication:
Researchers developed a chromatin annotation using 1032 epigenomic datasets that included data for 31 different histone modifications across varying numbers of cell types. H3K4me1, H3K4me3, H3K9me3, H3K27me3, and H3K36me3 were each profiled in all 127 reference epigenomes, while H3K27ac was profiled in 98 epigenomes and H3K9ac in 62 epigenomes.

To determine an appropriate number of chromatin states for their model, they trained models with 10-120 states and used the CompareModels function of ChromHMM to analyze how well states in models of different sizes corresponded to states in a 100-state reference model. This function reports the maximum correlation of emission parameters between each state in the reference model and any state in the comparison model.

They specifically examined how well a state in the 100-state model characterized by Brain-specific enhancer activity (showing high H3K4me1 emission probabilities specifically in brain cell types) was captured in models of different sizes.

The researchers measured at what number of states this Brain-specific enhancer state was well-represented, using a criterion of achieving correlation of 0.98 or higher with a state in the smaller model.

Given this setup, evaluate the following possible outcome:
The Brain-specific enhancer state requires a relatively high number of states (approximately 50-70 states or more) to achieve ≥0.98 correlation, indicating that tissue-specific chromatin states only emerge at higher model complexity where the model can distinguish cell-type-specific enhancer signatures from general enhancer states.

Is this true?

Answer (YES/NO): YES